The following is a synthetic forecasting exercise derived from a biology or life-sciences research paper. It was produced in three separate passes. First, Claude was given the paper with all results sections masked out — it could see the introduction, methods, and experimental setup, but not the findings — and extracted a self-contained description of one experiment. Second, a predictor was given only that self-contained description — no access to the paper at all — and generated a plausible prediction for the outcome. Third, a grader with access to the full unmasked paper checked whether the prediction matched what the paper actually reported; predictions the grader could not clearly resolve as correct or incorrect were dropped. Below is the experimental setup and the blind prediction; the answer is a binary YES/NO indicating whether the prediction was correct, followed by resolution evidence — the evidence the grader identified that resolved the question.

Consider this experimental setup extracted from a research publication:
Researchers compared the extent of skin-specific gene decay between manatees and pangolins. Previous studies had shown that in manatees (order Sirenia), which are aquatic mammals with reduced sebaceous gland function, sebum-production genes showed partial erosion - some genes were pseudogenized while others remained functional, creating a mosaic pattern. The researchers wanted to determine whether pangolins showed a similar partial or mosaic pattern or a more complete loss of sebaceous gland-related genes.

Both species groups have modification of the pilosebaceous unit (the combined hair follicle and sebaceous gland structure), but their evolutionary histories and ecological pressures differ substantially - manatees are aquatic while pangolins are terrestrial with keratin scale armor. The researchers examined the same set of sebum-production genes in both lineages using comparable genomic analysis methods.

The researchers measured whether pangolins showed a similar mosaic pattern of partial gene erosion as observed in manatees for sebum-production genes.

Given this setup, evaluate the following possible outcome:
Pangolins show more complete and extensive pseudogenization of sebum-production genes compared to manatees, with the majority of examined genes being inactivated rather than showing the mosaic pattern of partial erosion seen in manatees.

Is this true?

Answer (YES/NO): NO